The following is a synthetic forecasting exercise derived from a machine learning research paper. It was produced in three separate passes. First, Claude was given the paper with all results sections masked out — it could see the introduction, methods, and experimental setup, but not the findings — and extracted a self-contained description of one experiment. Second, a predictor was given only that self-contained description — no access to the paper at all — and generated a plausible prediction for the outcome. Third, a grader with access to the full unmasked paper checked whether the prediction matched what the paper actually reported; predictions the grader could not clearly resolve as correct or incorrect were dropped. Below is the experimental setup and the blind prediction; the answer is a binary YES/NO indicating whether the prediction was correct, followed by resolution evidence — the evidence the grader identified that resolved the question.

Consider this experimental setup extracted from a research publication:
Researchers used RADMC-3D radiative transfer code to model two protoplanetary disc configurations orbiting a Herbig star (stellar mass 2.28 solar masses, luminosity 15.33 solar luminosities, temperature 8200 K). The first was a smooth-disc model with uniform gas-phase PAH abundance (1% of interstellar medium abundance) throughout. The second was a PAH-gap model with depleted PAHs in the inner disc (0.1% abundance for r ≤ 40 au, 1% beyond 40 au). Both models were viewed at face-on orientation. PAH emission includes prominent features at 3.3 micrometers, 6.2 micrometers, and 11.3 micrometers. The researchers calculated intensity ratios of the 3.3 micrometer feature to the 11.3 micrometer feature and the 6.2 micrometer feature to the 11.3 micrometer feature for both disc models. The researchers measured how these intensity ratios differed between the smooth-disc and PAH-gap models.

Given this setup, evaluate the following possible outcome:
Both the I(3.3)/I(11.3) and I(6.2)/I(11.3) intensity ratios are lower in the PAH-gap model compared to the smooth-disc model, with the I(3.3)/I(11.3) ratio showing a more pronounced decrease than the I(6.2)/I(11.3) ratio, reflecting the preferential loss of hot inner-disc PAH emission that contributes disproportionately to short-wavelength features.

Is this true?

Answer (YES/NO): YES